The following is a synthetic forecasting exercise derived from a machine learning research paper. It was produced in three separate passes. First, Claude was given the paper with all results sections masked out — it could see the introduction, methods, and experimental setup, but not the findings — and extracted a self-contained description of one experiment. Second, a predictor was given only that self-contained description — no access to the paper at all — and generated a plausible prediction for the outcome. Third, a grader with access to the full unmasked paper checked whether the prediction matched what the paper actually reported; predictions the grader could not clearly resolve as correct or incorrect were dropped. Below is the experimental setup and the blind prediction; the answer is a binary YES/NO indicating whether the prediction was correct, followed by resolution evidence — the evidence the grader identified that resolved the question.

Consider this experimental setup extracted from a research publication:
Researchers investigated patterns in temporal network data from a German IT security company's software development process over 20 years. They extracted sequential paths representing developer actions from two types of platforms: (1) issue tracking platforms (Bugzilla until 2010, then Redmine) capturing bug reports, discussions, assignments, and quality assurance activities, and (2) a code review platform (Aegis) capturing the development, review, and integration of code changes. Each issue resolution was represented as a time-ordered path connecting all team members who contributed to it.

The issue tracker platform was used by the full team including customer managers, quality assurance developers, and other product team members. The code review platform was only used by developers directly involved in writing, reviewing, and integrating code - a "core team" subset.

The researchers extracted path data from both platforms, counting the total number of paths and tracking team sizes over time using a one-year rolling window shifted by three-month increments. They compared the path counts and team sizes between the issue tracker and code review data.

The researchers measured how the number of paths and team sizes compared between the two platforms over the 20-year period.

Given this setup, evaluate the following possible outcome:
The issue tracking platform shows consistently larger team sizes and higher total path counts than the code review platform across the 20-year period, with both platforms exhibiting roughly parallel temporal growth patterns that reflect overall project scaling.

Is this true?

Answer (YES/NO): NO